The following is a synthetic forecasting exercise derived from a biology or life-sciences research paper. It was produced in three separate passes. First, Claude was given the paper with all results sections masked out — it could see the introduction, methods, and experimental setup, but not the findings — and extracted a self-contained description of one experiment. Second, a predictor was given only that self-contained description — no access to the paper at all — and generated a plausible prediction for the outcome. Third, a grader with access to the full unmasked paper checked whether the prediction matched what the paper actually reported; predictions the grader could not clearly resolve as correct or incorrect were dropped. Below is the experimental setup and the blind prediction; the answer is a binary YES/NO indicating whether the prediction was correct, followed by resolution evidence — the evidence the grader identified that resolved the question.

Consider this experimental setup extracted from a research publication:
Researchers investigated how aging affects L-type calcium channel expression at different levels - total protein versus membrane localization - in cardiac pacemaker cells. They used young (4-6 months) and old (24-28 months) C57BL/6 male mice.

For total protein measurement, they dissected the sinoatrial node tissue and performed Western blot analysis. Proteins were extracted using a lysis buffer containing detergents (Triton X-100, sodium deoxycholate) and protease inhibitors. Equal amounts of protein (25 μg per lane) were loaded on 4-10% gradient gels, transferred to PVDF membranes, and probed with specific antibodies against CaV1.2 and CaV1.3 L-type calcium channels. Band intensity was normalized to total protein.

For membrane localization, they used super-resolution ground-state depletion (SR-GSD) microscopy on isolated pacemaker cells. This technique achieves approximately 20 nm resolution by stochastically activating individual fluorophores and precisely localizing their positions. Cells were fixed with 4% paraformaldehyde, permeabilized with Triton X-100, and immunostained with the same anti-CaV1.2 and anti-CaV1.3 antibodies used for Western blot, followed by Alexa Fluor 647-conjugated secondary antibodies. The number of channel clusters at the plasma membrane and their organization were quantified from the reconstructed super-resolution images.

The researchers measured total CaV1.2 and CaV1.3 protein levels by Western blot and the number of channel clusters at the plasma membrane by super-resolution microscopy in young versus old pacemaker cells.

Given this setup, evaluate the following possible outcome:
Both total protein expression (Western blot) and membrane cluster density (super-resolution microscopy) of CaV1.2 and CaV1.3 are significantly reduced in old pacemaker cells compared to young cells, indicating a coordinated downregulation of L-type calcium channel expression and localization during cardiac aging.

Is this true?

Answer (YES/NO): NO